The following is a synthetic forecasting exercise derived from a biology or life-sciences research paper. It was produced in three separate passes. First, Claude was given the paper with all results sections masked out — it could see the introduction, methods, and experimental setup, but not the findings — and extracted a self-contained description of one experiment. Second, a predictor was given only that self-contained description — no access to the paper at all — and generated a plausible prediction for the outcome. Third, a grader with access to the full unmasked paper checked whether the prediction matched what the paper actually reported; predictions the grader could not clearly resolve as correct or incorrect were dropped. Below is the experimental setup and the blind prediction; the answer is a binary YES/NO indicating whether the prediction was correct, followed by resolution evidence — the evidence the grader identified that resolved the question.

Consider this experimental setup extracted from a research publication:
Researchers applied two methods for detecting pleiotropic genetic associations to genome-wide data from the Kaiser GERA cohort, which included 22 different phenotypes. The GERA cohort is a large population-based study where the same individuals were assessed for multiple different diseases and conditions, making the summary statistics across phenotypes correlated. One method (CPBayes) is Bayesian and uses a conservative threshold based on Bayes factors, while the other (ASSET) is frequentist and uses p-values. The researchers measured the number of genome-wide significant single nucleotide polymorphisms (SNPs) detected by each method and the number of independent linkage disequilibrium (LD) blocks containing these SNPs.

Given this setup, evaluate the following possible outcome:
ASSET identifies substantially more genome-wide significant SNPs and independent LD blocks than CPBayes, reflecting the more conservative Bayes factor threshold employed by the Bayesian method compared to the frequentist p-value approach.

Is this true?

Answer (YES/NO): NO